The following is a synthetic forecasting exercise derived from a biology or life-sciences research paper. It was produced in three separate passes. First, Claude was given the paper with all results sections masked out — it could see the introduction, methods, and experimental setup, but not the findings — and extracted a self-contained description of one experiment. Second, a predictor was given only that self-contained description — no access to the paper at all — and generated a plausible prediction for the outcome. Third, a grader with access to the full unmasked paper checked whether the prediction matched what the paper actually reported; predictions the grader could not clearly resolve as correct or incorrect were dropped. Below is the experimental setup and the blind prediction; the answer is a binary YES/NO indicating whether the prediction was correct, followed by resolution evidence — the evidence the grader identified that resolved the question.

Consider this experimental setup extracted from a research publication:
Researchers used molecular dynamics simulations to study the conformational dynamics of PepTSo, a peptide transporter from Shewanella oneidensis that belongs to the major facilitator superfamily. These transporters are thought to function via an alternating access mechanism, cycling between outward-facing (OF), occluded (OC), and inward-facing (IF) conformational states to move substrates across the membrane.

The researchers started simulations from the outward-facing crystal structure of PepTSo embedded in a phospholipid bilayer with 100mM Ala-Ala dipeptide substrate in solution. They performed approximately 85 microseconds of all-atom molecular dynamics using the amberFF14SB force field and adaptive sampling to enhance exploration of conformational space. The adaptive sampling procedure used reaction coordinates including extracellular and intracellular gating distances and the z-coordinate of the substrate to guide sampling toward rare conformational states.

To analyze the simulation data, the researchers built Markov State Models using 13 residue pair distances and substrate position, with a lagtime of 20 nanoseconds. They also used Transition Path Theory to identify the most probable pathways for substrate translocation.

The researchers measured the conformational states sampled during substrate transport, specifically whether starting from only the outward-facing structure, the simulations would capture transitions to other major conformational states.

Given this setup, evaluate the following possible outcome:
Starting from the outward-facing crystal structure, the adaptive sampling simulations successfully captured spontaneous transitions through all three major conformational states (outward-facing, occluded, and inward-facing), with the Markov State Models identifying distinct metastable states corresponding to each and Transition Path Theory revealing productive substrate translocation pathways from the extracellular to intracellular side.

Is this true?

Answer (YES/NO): YES